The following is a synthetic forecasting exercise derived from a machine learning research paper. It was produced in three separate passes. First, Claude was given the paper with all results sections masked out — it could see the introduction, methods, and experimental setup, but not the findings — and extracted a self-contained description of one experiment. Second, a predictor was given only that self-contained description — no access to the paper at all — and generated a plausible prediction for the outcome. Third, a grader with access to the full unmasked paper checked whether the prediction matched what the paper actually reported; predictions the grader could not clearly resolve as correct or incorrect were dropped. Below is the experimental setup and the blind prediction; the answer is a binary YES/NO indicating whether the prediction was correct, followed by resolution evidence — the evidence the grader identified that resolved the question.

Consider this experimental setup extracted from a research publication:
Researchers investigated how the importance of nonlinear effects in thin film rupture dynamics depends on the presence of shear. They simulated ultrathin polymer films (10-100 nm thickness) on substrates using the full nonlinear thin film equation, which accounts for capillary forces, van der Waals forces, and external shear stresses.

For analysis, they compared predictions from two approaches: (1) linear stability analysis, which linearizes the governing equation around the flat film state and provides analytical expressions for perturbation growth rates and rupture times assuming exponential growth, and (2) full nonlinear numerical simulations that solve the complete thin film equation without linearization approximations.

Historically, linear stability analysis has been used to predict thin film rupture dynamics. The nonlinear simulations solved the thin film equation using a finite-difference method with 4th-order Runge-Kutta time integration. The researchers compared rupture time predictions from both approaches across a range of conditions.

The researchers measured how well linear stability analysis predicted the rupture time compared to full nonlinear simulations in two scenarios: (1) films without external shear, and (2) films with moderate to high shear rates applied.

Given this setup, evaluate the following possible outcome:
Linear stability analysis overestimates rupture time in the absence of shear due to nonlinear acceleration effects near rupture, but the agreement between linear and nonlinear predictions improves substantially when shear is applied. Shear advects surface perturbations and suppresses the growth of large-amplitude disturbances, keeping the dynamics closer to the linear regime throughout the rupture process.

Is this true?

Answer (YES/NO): NO